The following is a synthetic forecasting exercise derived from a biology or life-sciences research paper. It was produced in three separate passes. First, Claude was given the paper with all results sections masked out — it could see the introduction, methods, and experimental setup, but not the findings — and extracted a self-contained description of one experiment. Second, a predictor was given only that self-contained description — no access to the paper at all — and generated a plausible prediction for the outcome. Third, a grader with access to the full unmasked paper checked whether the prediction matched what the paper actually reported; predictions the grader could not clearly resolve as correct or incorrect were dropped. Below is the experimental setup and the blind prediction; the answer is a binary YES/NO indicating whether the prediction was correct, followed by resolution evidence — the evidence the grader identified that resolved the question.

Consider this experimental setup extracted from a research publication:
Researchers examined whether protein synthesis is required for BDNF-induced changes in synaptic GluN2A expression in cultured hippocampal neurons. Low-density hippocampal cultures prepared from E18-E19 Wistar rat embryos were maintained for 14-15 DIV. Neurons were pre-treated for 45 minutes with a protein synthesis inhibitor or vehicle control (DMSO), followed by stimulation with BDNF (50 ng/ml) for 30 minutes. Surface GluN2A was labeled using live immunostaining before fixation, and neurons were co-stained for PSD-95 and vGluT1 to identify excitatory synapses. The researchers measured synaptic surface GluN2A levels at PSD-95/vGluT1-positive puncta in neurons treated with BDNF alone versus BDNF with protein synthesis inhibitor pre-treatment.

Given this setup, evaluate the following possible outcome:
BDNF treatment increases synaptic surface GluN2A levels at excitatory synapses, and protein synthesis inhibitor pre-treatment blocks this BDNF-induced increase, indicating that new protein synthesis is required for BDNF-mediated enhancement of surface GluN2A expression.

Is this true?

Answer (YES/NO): YES